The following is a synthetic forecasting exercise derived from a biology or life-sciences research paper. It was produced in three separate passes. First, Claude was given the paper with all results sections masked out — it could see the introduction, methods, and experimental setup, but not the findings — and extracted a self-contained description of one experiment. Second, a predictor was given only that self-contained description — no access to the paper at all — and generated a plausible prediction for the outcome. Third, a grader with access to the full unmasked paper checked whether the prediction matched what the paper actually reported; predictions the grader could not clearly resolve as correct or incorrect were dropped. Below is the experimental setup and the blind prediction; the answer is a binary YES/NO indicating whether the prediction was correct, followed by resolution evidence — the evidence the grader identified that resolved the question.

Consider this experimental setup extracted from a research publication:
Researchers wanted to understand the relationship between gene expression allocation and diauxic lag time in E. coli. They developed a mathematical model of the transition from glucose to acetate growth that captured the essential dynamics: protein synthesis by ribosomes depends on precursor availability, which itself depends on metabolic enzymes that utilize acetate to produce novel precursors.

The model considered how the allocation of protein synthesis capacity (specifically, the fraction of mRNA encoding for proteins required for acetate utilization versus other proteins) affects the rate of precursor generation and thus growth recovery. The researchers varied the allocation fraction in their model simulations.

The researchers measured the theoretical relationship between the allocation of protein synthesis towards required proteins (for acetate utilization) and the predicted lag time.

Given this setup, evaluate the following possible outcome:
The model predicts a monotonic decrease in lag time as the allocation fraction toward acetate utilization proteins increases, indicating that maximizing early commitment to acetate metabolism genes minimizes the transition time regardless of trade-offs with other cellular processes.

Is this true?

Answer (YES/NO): YES